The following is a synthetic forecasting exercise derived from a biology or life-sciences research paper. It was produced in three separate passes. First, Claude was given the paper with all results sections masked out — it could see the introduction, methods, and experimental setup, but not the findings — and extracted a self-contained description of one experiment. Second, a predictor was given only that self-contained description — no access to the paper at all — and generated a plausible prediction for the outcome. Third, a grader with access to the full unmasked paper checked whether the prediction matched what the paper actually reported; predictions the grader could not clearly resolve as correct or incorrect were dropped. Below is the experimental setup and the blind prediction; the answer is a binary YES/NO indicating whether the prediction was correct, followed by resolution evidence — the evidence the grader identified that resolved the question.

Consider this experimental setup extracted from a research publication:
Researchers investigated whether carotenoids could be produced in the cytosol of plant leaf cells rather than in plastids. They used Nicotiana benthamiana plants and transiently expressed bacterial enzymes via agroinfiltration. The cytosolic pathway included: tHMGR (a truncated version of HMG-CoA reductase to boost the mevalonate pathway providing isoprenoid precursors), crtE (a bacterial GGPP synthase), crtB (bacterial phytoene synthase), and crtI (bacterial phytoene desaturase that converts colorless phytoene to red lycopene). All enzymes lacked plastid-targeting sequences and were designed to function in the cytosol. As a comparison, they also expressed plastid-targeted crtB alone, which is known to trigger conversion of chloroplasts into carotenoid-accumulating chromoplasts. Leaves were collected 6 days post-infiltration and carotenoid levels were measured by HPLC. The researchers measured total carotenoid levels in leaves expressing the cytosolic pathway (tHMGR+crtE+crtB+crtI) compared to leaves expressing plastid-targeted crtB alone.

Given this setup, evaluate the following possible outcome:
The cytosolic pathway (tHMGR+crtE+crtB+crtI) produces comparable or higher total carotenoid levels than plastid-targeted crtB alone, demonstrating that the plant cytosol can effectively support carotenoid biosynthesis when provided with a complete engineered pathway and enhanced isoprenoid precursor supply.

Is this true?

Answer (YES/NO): YES